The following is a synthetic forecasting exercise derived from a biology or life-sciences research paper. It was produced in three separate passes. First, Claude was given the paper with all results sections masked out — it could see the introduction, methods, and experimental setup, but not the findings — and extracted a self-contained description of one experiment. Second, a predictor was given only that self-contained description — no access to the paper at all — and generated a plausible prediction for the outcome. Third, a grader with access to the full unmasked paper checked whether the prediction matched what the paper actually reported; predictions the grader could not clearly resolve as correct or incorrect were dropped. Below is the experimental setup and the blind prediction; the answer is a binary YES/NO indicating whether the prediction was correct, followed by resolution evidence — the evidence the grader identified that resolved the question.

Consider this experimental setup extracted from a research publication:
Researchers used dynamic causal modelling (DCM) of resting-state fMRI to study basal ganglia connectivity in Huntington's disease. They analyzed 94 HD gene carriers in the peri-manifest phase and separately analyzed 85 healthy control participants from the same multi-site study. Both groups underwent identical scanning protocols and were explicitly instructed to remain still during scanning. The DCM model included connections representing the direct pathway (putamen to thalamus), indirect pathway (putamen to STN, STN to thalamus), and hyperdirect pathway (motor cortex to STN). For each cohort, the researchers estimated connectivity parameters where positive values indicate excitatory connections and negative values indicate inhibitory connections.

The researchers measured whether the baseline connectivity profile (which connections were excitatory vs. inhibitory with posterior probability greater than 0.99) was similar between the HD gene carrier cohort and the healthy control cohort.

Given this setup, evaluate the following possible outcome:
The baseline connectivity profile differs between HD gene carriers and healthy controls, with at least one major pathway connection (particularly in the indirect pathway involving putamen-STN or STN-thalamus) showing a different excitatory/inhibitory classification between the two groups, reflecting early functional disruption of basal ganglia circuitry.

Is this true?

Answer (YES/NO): NO